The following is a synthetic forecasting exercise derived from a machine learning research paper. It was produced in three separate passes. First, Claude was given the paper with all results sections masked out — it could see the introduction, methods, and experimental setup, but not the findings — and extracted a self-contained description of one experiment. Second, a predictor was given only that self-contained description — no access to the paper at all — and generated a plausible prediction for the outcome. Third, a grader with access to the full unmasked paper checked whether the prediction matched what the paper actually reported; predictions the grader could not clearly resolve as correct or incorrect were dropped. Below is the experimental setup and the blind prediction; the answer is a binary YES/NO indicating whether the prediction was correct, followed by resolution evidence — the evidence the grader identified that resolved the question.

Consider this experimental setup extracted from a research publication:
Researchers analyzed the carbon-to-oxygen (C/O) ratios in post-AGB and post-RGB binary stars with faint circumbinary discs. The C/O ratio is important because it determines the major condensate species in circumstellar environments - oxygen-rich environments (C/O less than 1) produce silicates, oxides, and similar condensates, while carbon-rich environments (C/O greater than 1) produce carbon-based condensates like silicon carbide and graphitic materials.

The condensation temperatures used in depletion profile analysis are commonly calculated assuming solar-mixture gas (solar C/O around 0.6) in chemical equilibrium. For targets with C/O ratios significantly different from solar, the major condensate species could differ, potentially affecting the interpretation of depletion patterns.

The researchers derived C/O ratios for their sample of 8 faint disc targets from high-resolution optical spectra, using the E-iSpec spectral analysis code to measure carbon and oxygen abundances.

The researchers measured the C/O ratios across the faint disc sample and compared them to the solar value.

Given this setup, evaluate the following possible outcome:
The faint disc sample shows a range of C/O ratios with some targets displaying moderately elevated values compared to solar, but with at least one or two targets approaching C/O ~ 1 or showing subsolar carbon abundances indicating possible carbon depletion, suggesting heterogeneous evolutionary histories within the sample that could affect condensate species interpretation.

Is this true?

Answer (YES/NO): NO